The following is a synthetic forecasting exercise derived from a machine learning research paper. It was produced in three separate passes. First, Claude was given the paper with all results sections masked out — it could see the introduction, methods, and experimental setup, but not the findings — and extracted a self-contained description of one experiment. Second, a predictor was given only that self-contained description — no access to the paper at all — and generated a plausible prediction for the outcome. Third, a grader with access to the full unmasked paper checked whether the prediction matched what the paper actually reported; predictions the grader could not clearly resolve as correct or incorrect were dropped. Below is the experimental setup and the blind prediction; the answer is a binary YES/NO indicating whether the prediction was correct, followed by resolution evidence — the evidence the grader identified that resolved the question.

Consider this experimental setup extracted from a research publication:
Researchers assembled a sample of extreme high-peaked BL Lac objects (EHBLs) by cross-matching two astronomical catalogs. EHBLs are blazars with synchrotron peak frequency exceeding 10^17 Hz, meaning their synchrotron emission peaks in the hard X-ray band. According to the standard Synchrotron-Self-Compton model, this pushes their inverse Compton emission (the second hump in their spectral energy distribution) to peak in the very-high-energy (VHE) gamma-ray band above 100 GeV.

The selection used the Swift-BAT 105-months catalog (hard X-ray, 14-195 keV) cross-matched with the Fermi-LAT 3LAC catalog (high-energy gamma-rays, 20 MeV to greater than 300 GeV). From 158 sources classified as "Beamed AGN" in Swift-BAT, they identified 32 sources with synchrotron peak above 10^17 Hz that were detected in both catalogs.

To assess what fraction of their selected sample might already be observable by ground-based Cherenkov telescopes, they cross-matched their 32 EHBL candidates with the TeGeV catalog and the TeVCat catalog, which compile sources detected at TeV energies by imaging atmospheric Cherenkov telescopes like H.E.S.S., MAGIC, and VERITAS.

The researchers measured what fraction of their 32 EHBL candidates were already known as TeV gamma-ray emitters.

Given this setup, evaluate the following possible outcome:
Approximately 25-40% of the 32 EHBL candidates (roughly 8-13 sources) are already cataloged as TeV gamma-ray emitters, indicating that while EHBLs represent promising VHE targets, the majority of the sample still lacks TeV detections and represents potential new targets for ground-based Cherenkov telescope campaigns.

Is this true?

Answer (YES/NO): NO